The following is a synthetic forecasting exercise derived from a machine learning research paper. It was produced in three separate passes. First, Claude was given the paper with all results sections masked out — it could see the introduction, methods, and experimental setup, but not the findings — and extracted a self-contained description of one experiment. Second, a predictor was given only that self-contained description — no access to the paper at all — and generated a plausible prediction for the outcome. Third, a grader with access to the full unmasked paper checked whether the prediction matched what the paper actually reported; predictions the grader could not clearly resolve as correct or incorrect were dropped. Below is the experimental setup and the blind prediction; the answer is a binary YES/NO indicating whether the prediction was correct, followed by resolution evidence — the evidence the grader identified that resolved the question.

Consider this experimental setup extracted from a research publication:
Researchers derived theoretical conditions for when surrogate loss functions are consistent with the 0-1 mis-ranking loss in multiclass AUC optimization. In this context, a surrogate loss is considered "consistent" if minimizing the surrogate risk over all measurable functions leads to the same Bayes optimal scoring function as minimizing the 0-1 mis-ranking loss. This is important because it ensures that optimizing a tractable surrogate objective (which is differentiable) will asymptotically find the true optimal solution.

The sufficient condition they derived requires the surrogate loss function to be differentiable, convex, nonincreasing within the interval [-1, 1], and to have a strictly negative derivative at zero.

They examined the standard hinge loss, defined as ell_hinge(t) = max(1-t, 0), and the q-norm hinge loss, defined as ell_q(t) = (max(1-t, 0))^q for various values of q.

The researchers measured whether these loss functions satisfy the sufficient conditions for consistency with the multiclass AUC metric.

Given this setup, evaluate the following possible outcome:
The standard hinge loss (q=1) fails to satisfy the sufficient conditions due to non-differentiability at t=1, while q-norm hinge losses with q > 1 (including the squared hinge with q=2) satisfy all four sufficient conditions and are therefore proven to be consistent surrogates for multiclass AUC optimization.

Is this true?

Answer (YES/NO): YES